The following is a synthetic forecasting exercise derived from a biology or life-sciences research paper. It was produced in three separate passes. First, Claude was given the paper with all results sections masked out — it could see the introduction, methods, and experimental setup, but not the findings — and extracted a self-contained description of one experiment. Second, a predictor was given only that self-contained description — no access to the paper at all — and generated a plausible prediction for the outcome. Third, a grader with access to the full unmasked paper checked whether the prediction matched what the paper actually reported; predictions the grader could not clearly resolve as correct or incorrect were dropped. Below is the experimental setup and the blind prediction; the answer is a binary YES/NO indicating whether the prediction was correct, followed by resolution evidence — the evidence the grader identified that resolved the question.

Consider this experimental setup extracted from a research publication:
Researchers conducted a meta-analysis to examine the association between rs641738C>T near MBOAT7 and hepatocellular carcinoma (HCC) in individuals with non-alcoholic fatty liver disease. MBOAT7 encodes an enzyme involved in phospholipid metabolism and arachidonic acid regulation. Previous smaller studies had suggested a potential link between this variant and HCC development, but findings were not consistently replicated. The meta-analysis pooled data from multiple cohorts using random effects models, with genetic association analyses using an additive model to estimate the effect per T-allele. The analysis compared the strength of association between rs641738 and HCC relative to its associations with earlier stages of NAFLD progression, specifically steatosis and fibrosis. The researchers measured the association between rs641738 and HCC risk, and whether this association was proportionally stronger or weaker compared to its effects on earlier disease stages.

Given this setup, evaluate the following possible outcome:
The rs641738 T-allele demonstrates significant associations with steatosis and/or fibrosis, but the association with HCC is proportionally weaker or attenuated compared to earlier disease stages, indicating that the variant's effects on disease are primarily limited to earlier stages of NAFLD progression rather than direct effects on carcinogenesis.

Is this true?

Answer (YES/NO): NO